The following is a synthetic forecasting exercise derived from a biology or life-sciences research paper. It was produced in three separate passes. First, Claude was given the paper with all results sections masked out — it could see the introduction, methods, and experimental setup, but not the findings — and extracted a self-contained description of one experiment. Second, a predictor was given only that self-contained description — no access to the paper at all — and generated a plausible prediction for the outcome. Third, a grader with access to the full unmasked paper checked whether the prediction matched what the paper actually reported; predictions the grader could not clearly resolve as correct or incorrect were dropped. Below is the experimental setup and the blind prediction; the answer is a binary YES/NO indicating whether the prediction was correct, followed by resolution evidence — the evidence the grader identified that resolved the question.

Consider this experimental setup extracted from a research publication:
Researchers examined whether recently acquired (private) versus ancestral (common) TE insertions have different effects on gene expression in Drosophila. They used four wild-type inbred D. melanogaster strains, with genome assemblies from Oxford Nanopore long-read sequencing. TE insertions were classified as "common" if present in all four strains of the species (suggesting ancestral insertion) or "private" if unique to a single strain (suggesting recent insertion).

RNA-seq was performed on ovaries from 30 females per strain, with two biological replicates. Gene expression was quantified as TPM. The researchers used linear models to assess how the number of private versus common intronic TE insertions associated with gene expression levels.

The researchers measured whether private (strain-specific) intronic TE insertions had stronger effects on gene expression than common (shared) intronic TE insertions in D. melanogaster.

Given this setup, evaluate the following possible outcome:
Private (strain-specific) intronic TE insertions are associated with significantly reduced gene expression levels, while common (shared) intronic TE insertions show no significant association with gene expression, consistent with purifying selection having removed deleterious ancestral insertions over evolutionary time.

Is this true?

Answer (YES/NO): NO